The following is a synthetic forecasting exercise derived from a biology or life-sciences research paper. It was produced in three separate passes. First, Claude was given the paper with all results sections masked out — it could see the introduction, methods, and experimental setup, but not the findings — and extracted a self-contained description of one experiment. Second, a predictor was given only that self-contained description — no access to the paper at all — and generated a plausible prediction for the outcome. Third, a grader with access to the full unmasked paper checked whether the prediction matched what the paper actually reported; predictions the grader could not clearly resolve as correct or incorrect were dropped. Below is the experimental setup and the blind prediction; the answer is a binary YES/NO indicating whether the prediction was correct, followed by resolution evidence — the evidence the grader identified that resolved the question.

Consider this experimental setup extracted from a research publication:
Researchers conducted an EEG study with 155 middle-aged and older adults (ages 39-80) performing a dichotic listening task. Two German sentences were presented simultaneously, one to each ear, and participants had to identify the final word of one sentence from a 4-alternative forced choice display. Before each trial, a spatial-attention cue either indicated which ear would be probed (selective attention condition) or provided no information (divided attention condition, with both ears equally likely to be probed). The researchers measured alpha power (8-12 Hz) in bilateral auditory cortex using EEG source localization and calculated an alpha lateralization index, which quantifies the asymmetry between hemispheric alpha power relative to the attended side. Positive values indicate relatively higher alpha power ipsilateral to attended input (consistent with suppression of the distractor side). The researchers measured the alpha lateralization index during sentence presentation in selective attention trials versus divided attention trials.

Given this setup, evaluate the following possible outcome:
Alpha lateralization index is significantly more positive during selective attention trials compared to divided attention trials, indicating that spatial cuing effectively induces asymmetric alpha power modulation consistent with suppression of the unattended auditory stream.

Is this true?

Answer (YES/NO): NO